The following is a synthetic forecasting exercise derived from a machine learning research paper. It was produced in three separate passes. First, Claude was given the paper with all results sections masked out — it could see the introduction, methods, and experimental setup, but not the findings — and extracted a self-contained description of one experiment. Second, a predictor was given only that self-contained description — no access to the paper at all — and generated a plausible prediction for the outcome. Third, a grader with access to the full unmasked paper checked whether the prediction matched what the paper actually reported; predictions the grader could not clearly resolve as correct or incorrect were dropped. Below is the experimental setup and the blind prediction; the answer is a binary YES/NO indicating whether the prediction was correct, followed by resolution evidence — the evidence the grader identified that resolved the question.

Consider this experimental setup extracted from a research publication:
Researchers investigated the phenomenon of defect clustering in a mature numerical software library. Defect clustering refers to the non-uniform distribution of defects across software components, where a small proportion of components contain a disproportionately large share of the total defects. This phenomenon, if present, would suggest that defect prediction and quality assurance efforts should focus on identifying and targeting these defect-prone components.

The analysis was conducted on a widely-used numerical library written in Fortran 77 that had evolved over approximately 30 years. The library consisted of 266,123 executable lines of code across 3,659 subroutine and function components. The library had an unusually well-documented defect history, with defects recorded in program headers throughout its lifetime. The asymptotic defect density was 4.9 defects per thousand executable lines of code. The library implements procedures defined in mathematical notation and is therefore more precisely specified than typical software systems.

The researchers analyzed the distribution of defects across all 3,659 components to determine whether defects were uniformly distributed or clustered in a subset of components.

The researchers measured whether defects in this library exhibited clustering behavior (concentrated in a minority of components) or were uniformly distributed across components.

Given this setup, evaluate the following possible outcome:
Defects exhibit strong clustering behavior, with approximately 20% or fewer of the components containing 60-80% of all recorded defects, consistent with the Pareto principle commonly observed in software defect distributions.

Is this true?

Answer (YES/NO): NO